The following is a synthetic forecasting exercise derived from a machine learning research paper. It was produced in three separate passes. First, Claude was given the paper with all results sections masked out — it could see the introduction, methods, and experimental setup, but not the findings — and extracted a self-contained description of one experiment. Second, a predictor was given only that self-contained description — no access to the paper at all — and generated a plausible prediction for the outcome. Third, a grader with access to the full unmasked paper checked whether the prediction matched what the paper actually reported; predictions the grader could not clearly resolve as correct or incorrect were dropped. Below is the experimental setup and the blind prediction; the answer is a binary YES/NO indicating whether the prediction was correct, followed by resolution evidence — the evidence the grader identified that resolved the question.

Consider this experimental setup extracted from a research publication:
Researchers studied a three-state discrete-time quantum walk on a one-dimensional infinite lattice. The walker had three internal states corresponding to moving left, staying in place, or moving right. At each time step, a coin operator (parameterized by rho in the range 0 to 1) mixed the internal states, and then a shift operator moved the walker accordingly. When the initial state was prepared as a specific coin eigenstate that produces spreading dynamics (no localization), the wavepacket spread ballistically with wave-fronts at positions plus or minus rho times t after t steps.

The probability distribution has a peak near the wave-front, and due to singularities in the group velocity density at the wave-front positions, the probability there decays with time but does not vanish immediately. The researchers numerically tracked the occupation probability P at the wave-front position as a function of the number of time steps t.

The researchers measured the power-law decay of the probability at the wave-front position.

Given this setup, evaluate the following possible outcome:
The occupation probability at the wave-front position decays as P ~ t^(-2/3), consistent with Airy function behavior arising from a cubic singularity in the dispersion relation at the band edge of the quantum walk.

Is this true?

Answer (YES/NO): YES